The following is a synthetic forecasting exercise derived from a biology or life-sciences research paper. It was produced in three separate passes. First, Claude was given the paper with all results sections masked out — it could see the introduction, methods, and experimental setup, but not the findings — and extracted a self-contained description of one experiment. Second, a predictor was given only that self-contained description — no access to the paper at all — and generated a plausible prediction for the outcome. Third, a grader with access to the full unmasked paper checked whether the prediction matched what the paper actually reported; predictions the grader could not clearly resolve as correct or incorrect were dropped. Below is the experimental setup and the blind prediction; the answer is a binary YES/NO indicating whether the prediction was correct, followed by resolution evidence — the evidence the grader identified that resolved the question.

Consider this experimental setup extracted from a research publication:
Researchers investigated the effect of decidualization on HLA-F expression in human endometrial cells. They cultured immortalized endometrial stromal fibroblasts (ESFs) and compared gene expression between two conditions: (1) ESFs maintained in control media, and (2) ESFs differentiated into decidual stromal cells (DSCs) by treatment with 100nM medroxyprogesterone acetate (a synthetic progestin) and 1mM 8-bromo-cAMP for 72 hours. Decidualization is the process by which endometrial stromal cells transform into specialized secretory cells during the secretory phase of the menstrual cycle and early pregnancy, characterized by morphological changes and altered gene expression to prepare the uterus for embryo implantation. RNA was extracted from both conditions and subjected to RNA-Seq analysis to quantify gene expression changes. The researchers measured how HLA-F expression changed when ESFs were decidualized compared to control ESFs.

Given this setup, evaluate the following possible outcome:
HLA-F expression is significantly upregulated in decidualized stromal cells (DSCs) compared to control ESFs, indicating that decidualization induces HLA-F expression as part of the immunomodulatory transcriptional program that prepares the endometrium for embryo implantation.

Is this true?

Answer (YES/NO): YES